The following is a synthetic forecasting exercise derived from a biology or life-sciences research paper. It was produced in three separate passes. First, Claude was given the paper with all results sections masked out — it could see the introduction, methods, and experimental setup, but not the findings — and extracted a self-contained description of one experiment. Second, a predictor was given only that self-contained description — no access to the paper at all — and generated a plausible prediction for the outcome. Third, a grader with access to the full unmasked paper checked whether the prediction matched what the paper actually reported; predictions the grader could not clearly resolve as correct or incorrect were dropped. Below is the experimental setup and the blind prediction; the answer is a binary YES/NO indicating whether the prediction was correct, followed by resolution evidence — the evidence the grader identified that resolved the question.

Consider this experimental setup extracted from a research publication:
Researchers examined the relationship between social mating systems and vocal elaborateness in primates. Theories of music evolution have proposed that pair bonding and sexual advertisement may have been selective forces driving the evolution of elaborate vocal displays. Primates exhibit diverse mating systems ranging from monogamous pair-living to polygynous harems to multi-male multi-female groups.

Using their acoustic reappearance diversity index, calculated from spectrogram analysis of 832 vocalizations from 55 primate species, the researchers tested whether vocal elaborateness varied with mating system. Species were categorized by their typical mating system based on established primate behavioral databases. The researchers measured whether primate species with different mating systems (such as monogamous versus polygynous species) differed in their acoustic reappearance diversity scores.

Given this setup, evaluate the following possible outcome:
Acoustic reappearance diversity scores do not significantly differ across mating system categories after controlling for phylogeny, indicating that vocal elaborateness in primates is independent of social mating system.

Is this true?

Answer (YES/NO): NO